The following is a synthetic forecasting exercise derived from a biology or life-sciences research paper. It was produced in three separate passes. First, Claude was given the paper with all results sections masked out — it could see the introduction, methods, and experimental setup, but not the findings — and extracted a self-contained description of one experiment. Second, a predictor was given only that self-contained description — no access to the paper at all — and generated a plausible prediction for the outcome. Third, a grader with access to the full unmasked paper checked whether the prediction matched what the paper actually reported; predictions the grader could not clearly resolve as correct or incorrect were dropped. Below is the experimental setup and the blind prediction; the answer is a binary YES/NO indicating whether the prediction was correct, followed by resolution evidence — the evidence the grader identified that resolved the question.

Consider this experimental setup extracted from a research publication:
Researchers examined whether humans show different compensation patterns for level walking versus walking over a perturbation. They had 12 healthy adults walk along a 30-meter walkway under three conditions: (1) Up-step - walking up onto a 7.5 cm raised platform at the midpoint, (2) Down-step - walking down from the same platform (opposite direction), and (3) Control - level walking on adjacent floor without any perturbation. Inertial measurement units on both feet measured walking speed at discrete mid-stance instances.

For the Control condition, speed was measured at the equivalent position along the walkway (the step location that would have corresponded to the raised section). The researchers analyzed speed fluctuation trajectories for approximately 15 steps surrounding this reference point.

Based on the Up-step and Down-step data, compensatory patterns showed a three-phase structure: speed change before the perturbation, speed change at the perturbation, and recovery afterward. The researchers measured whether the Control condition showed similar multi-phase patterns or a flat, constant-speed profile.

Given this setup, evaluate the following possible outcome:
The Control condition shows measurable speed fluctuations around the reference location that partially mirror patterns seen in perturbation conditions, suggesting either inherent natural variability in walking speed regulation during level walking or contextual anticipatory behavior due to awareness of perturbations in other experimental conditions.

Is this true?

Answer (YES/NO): NO